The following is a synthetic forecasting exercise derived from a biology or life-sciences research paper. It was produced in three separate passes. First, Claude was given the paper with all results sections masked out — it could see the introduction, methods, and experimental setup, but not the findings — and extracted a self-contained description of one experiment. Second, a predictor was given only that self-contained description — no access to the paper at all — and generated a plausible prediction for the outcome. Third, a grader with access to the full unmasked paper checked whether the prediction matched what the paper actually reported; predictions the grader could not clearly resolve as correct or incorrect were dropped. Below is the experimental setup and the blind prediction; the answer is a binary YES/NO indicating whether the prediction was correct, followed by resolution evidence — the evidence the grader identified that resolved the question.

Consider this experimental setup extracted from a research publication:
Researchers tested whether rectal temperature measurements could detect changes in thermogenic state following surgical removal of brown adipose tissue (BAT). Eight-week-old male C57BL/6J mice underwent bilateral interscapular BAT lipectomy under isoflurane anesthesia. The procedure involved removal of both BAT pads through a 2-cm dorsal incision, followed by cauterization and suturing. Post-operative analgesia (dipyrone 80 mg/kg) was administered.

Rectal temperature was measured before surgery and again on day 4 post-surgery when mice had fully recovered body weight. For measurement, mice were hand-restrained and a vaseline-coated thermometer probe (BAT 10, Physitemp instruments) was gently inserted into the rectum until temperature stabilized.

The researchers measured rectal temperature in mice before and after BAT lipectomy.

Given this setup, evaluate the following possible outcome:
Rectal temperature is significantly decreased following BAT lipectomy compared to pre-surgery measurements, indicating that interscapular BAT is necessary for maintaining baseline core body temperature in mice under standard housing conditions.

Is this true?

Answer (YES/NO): YES